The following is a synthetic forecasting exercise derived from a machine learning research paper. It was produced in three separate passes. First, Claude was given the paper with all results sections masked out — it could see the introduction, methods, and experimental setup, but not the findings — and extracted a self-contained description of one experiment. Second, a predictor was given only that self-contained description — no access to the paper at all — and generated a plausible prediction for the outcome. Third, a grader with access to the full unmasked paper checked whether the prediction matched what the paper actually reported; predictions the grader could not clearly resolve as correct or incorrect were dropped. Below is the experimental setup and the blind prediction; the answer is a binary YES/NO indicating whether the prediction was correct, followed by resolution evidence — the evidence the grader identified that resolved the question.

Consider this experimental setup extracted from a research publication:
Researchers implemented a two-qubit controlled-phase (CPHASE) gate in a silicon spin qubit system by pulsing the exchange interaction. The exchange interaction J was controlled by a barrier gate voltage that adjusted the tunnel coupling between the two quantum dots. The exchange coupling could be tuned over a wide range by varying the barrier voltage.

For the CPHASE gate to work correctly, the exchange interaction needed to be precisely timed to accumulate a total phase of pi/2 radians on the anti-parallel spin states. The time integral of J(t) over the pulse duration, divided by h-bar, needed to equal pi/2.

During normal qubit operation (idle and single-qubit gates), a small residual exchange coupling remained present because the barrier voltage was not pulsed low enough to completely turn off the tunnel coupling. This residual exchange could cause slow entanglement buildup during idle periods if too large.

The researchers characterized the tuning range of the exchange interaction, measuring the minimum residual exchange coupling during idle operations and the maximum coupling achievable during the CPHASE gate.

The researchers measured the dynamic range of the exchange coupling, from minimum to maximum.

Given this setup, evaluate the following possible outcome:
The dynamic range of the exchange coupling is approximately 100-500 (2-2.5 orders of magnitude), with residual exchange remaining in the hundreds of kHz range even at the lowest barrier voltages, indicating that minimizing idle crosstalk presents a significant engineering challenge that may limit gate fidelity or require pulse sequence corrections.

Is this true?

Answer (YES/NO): NO